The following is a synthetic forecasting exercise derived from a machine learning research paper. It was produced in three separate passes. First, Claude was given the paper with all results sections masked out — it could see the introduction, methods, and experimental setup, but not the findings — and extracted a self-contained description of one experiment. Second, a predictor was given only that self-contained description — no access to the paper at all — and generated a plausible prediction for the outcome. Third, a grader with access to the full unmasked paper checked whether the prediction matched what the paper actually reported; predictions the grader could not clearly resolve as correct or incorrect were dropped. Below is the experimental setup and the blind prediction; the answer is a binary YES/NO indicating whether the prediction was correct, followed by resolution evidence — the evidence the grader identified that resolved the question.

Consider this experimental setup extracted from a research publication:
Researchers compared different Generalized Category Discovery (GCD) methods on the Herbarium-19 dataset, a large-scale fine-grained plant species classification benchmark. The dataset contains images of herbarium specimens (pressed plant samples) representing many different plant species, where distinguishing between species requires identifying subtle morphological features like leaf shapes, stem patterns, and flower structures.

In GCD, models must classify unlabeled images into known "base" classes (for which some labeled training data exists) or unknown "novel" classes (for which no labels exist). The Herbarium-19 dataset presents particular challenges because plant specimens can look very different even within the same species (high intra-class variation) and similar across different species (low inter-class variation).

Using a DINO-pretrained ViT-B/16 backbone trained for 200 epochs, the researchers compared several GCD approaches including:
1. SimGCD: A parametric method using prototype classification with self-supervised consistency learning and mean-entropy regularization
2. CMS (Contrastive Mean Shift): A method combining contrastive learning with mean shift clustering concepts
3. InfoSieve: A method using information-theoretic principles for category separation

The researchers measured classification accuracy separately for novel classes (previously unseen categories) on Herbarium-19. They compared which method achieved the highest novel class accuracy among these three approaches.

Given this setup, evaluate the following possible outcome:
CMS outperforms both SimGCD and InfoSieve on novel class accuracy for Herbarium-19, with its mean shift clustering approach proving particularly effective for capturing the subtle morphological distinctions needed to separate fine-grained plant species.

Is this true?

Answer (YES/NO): NO